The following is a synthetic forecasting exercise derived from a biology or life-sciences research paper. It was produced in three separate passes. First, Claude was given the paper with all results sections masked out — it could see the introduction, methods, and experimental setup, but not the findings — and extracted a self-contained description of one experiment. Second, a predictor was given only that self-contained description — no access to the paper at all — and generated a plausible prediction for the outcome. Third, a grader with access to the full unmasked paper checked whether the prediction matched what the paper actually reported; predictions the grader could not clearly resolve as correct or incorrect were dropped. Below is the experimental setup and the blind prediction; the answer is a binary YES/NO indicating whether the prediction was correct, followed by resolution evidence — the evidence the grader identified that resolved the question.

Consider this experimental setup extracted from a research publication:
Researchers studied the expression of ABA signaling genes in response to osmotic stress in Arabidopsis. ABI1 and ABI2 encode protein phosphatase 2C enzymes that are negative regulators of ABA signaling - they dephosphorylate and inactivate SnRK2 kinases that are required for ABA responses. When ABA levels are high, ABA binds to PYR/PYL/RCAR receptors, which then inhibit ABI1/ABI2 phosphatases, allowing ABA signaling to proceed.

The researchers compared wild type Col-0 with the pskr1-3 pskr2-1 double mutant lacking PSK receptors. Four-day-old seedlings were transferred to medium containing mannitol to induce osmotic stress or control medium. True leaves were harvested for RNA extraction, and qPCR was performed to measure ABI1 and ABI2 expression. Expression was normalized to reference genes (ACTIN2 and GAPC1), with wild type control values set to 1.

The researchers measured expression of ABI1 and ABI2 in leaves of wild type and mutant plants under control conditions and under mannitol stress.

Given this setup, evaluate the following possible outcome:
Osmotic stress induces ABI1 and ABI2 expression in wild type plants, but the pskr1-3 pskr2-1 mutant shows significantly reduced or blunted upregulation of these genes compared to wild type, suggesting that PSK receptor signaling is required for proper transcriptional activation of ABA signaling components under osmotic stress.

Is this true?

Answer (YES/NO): NO